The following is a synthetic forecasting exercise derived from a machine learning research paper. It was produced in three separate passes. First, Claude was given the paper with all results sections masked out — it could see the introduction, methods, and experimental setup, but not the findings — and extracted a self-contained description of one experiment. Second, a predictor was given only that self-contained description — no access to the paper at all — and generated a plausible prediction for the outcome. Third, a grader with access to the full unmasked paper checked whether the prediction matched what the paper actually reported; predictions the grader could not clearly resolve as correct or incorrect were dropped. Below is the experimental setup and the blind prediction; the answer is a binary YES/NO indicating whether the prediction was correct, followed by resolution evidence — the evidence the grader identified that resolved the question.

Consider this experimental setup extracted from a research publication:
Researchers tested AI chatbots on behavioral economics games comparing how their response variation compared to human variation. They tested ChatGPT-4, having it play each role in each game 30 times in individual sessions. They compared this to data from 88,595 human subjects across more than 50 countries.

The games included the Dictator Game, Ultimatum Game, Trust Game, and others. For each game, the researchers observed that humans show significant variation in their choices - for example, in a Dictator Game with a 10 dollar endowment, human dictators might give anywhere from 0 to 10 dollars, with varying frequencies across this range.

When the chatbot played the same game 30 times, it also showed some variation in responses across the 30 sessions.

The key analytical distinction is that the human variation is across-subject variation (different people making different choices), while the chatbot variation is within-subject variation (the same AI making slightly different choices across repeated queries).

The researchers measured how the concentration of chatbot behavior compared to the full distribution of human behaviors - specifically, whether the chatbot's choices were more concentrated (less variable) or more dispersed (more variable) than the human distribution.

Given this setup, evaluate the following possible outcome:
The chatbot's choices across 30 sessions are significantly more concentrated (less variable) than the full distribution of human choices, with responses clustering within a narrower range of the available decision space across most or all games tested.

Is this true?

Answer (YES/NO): YES